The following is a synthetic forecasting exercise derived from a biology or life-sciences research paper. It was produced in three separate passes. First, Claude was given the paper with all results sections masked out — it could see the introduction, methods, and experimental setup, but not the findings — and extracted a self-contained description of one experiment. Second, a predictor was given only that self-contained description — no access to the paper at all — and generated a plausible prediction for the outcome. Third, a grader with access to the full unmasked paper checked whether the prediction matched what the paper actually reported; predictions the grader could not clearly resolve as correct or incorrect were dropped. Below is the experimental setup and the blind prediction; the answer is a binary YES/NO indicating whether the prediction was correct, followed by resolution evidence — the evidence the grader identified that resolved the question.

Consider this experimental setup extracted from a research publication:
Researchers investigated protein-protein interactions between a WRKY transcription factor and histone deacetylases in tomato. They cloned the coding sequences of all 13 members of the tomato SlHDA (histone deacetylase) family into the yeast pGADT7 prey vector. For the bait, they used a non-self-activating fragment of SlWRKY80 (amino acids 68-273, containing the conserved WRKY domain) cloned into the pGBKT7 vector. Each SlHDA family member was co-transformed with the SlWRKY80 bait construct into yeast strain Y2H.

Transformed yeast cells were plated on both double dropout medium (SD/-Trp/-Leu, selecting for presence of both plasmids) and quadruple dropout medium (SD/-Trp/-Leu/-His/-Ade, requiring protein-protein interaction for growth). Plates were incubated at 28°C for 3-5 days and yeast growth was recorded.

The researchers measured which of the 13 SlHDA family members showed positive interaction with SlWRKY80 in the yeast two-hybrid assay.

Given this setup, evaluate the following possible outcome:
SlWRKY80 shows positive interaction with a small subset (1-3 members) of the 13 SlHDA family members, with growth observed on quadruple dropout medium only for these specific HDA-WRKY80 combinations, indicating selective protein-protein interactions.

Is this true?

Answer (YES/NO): YES